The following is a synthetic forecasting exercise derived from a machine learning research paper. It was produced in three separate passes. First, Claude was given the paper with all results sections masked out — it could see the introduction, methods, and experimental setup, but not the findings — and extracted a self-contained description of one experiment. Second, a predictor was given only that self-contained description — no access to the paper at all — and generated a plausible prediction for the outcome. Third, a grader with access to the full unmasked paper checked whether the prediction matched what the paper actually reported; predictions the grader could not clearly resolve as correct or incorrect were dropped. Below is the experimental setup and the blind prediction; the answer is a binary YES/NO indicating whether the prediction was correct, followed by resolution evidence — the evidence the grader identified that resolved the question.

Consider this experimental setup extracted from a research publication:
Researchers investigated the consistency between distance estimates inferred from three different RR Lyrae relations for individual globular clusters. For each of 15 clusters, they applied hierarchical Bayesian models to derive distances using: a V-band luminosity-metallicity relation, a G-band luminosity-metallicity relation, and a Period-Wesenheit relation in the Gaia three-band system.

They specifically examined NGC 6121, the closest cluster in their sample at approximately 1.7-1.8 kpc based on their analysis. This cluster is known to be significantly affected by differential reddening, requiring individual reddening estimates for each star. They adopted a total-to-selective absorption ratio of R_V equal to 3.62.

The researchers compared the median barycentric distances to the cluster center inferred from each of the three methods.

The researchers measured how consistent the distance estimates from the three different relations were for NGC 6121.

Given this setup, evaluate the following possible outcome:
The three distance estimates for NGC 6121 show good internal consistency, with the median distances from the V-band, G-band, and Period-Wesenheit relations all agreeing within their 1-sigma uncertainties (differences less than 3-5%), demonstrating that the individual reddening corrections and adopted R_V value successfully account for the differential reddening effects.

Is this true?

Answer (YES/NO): YES